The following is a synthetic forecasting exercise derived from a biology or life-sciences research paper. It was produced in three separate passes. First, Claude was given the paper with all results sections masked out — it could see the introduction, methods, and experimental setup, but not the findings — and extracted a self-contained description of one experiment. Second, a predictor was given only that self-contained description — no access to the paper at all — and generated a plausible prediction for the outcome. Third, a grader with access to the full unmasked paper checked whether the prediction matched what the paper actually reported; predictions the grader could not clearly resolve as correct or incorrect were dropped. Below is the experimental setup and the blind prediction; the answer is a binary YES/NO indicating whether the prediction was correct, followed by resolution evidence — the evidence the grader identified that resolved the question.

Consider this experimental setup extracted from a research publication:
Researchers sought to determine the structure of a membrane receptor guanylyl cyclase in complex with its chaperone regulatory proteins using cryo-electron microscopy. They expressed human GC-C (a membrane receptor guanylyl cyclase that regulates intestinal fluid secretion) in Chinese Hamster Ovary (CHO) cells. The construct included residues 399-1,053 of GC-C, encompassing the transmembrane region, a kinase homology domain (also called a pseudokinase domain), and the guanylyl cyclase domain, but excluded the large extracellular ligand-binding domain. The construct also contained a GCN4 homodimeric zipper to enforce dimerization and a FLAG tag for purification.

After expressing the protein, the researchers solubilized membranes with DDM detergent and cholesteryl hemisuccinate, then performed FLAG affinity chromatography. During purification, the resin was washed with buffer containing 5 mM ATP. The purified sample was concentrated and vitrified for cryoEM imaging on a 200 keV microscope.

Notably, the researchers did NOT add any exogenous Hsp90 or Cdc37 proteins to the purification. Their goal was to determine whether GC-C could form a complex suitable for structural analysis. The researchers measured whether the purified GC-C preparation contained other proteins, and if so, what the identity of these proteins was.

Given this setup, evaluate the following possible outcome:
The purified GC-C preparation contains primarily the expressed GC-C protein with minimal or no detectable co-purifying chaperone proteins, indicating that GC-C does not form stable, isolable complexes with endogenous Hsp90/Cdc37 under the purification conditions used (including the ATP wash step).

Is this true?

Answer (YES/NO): NO